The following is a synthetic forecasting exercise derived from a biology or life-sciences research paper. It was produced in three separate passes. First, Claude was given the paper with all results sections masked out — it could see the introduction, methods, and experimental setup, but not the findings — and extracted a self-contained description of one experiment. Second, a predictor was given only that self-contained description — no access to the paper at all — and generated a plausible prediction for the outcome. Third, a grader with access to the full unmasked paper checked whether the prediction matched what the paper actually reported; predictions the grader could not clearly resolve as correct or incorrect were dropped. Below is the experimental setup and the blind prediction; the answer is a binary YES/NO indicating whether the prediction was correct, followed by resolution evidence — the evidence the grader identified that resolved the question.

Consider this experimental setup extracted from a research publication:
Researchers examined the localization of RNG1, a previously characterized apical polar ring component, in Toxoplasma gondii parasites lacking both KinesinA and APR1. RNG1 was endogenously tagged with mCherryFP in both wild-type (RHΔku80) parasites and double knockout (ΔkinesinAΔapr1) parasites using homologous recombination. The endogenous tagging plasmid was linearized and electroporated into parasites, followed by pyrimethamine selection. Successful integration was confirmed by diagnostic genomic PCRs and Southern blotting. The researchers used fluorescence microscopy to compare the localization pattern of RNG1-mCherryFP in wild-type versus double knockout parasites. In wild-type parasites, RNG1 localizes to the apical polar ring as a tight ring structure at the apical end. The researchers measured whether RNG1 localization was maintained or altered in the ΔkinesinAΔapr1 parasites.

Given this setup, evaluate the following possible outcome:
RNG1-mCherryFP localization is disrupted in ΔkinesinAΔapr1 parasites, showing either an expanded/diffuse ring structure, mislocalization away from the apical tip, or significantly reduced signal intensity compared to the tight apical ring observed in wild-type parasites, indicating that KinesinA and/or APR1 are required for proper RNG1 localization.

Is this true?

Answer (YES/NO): NO